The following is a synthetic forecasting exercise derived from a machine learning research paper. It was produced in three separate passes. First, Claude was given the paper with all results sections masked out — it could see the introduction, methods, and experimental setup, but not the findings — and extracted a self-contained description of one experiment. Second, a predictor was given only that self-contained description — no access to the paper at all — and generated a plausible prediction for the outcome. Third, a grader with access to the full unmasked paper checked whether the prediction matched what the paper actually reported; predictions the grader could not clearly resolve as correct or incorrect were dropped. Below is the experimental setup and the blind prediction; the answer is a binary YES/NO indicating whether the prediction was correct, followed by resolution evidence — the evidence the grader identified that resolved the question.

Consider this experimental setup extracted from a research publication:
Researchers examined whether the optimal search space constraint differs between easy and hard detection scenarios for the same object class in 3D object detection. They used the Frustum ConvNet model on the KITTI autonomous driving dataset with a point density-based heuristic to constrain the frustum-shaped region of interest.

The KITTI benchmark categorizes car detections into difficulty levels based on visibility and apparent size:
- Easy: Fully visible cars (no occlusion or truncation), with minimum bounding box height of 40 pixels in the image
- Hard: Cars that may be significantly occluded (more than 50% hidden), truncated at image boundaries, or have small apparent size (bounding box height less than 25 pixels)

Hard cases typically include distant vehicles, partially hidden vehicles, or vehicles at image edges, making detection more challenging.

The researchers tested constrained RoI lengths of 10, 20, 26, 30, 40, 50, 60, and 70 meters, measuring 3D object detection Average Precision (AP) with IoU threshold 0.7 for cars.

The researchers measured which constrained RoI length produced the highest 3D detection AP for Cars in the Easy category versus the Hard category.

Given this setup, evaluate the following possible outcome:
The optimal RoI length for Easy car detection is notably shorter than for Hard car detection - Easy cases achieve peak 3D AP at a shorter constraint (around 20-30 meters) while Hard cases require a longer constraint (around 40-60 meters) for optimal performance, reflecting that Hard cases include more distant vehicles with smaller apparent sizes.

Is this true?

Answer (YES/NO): NO